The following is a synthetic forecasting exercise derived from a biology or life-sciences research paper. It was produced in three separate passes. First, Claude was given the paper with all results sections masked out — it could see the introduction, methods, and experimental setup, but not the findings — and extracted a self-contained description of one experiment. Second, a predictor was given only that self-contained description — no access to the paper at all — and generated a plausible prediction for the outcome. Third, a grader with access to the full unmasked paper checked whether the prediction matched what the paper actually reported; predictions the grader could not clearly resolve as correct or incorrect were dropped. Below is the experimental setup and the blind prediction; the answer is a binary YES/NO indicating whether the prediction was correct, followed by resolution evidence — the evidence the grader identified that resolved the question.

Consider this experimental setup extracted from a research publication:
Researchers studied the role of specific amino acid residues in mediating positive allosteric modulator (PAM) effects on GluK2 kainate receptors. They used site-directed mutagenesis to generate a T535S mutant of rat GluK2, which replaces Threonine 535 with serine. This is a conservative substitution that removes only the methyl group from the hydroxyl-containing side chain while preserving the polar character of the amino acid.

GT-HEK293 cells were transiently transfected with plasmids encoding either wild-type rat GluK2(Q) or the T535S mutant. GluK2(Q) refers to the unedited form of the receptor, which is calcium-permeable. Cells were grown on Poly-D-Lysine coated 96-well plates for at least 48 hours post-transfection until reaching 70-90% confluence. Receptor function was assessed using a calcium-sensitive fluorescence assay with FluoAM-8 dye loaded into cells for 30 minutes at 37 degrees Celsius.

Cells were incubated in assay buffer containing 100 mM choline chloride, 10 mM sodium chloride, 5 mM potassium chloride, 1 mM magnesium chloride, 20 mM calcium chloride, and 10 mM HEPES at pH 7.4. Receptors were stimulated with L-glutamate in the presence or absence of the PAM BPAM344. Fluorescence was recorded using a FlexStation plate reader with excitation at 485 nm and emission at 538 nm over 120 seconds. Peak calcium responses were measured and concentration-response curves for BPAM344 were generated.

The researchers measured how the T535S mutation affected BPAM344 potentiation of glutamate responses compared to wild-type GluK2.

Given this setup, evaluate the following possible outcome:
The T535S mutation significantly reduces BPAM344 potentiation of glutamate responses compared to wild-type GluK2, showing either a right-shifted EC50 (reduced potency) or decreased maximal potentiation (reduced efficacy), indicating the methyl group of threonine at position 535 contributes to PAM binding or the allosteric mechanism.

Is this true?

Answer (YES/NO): YES